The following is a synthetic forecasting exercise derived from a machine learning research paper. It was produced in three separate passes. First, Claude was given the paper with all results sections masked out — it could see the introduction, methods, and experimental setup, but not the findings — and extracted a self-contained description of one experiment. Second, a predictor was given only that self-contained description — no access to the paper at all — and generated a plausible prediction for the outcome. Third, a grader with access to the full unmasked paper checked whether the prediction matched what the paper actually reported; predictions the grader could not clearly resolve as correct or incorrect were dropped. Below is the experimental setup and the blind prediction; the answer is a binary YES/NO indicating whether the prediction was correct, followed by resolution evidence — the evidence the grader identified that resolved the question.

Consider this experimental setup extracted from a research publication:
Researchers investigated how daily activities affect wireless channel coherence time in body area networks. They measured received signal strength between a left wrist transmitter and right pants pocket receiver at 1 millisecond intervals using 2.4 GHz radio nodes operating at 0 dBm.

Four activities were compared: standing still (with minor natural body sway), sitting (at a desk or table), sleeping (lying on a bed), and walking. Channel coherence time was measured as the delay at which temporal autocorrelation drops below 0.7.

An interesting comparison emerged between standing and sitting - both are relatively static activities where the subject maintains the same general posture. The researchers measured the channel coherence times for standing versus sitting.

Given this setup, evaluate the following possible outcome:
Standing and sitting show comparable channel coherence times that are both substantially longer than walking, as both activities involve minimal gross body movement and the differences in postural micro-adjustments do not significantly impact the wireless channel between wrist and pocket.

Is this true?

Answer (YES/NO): YES